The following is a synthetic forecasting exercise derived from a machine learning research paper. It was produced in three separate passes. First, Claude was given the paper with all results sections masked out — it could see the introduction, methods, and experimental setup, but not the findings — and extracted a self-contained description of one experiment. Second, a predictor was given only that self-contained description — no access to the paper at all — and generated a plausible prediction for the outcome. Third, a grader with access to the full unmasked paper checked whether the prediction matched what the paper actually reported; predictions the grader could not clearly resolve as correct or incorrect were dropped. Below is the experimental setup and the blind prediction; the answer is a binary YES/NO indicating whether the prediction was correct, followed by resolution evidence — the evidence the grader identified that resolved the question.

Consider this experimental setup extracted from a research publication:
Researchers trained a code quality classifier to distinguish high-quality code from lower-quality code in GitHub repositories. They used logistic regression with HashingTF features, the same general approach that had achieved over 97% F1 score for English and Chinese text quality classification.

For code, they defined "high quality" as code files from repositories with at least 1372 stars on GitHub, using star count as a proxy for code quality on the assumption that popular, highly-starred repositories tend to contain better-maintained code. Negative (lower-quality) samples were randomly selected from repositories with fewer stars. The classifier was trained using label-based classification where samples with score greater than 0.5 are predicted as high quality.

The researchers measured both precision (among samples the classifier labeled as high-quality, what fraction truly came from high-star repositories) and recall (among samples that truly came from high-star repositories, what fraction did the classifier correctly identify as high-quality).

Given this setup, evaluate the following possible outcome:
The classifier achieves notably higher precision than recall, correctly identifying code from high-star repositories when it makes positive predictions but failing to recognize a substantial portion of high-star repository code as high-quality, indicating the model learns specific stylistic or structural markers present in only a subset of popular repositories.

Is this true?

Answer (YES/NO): YES